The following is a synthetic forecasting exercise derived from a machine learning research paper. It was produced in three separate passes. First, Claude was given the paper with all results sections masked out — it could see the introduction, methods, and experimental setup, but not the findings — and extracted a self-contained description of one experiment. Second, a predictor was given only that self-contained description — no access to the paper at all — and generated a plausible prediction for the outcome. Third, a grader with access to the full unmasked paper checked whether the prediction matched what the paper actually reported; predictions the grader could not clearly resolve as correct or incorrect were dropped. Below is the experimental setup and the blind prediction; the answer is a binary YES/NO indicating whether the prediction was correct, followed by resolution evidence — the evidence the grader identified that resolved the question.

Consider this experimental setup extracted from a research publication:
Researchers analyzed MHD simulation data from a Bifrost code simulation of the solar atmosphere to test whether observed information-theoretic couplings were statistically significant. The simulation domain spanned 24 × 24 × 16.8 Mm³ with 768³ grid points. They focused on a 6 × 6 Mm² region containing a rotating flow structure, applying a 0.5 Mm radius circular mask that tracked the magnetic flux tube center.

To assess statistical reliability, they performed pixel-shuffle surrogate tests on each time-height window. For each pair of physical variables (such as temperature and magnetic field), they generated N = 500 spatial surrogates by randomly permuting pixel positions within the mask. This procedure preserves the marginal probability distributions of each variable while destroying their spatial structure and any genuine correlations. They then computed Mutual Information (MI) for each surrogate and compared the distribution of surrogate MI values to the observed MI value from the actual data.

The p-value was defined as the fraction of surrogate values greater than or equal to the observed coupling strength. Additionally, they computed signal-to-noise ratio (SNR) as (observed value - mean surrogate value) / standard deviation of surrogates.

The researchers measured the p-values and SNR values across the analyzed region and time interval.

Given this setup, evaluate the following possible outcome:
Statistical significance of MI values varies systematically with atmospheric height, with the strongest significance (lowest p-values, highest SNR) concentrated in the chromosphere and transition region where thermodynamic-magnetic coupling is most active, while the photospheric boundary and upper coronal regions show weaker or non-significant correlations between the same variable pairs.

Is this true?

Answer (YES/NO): NO